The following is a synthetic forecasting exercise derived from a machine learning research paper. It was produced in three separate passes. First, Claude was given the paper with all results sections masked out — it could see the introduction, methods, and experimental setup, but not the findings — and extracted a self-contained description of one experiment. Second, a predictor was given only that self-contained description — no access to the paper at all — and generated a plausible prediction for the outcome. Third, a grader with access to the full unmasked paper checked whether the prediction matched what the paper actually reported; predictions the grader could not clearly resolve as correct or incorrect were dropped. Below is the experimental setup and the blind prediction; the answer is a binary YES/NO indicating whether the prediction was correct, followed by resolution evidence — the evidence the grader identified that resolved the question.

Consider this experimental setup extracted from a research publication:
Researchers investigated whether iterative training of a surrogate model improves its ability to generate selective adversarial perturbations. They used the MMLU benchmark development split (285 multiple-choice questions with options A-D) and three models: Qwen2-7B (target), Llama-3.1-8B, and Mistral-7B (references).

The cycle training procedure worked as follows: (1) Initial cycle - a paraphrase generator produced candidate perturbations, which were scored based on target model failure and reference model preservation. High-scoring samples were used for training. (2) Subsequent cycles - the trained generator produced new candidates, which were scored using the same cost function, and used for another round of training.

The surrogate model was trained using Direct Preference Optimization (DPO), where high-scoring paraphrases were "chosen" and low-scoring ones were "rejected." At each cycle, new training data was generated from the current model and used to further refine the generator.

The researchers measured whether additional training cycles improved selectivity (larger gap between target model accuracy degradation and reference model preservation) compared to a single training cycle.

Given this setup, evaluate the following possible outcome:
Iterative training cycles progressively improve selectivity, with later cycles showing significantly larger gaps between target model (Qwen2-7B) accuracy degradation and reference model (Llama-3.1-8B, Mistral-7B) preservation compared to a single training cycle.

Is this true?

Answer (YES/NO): YES